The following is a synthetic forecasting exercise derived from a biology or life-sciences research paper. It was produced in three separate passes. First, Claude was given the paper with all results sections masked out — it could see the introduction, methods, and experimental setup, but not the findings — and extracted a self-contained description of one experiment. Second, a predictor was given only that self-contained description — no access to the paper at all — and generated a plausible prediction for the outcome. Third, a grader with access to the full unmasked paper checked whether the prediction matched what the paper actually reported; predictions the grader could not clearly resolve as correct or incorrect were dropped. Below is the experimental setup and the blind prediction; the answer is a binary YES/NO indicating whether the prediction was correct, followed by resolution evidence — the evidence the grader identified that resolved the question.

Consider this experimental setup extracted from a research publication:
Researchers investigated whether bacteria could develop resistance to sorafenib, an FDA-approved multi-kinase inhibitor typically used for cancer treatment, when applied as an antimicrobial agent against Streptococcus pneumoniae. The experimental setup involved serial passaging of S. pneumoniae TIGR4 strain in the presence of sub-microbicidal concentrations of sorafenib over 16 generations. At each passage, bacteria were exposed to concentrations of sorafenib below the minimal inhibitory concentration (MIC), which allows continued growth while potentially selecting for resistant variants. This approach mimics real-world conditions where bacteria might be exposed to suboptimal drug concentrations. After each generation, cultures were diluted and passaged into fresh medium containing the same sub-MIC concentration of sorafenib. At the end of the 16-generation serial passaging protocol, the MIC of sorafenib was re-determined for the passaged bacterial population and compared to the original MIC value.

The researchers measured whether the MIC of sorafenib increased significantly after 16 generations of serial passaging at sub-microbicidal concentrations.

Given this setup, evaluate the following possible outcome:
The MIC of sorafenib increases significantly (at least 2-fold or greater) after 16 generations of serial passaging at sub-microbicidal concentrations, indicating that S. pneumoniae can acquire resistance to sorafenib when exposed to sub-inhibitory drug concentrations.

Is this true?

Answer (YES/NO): NO